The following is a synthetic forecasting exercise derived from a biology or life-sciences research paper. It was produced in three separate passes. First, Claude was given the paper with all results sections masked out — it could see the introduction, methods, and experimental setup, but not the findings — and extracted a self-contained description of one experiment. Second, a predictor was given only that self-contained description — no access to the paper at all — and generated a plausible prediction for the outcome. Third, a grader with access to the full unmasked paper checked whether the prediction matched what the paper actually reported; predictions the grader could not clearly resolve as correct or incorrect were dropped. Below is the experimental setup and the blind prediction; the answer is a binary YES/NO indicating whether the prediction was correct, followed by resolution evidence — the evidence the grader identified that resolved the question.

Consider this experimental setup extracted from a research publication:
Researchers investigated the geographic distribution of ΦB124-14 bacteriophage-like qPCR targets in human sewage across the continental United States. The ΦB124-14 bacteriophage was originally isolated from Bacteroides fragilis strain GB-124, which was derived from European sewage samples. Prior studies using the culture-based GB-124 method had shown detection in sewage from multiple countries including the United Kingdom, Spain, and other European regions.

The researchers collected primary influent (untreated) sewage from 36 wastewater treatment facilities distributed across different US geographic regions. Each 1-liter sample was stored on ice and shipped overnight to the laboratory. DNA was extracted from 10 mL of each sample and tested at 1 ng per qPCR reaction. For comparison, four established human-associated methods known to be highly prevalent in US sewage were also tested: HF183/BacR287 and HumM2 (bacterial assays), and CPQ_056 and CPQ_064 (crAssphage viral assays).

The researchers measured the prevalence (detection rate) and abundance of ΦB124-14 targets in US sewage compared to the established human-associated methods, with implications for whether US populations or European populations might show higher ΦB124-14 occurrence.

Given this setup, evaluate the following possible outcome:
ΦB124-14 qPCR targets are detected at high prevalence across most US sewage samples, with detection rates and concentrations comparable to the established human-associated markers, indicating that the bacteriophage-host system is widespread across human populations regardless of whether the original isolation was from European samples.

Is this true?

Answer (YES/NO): NO